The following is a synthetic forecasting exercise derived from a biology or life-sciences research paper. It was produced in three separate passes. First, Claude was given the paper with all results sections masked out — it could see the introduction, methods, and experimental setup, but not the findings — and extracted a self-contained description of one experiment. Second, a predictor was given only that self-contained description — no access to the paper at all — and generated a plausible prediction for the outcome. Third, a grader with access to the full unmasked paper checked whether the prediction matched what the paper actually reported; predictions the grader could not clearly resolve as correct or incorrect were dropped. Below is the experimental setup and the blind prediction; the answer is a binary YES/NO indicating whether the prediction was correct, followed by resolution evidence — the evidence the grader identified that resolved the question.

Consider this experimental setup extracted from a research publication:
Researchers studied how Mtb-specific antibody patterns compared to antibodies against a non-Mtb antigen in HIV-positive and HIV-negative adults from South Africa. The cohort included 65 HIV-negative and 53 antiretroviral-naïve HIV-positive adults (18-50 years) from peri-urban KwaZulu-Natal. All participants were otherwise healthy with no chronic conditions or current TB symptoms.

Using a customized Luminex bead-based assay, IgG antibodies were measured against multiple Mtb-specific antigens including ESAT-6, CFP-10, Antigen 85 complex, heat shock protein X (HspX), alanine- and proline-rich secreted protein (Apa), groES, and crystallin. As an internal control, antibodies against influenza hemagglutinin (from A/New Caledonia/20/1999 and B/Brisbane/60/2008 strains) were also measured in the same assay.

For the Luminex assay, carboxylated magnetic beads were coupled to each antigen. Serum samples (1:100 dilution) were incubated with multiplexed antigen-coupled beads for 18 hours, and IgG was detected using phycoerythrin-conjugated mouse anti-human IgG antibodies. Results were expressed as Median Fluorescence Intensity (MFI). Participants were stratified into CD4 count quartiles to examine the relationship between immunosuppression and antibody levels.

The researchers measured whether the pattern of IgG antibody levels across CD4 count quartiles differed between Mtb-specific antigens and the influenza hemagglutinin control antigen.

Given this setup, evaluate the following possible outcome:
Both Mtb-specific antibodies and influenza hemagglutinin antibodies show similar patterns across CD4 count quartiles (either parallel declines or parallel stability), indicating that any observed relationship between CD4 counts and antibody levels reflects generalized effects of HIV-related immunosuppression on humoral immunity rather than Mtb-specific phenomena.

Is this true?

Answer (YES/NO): NO